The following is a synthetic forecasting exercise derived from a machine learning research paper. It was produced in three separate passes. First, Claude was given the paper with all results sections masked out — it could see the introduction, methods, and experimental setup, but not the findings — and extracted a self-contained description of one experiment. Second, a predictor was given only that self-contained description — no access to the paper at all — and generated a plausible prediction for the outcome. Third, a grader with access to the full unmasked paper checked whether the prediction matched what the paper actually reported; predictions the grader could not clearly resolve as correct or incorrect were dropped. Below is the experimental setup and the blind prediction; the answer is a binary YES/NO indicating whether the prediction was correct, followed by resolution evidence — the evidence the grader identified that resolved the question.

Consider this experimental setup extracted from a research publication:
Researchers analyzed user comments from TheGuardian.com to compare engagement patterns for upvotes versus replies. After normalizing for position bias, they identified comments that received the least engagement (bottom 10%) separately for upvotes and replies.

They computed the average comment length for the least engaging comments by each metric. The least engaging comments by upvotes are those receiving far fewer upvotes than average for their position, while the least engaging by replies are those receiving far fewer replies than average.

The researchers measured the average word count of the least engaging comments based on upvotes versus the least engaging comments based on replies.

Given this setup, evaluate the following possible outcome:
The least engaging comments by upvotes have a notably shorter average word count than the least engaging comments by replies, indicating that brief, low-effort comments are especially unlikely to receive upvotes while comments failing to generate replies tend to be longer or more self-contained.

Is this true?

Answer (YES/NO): NO